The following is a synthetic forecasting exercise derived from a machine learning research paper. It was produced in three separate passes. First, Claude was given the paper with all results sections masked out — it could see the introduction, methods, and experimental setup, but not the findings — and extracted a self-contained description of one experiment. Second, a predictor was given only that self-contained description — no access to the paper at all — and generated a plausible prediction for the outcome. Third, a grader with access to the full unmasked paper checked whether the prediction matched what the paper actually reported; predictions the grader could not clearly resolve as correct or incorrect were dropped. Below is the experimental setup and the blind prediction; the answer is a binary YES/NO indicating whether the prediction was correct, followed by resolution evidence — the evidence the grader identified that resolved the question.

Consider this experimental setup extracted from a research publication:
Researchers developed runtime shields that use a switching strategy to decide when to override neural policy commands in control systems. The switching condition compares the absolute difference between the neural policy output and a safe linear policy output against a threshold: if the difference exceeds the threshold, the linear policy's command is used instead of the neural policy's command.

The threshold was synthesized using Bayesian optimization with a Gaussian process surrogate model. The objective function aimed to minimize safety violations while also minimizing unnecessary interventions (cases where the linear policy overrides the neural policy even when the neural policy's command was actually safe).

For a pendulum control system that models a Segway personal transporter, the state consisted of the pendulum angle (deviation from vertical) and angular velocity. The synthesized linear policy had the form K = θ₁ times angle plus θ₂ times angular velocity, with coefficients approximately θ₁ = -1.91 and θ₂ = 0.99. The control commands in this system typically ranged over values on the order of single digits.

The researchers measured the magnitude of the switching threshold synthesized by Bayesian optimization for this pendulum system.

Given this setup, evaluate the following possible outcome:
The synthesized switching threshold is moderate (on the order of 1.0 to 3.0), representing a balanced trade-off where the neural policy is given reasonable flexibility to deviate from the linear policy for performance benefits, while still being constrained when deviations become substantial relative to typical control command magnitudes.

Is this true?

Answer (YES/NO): NO